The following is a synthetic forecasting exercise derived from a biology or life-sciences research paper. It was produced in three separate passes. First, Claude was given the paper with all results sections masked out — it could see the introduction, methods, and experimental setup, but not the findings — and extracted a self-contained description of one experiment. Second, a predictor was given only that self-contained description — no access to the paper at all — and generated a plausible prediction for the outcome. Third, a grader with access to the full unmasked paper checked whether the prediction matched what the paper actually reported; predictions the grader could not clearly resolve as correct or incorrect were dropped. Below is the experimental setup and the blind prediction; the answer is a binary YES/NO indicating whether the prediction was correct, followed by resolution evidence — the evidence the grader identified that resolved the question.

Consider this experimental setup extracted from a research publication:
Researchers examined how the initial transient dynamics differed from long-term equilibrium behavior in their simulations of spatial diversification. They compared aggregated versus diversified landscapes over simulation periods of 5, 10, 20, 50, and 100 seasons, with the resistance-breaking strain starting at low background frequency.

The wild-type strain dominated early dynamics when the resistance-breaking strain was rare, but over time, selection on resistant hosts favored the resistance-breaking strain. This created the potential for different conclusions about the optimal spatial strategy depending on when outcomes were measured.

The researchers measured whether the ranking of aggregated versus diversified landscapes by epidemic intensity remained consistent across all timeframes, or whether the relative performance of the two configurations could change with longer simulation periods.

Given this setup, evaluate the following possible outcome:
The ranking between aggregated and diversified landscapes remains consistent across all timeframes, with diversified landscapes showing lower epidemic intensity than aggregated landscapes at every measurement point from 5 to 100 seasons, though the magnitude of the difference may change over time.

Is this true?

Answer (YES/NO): NO